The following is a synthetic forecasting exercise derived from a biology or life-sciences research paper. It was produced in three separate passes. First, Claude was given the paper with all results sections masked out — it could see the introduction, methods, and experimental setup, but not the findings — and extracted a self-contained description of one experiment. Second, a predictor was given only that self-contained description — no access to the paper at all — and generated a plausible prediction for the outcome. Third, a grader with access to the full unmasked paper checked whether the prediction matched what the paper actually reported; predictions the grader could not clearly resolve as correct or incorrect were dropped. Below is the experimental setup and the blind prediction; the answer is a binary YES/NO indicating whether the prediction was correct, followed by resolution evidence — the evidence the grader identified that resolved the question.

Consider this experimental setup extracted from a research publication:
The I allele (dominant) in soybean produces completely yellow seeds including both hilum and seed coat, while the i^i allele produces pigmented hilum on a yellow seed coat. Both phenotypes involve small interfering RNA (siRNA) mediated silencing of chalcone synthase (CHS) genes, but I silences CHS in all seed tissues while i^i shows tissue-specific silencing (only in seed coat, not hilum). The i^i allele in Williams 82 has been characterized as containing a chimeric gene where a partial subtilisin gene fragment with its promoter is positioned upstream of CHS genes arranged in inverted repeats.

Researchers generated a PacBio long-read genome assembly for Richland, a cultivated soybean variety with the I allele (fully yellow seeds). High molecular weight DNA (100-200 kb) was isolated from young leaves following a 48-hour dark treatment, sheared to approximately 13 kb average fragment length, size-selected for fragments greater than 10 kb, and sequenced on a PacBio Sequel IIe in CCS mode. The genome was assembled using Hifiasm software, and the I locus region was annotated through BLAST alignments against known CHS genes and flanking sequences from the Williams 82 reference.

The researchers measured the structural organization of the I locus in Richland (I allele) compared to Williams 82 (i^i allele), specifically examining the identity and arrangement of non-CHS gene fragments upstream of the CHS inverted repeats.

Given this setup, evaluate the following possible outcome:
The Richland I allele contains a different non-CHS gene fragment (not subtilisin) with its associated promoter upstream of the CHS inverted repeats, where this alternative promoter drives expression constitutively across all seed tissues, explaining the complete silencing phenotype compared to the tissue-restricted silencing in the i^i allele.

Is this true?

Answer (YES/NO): YES